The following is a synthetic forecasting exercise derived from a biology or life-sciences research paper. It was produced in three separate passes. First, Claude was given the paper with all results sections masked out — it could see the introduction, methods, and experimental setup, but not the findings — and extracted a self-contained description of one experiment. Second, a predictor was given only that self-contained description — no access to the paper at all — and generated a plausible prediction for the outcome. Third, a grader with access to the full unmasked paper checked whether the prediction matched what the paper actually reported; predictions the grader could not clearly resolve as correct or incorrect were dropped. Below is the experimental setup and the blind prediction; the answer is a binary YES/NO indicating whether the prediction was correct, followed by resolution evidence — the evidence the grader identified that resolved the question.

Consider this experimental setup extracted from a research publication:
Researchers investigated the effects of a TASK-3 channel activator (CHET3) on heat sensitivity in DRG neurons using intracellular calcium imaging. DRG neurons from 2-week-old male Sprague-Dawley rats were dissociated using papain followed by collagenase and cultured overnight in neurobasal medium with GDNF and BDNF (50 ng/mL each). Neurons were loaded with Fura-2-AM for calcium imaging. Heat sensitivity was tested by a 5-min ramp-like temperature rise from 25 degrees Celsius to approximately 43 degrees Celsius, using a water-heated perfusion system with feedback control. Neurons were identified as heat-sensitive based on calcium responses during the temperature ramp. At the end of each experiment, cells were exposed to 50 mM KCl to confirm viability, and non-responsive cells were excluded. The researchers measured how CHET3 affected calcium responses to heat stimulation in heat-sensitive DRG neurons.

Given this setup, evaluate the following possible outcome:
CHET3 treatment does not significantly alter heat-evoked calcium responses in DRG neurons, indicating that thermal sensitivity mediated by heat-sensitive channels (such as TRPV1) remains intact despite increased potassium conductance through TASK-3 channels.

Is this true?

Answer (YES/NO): NO